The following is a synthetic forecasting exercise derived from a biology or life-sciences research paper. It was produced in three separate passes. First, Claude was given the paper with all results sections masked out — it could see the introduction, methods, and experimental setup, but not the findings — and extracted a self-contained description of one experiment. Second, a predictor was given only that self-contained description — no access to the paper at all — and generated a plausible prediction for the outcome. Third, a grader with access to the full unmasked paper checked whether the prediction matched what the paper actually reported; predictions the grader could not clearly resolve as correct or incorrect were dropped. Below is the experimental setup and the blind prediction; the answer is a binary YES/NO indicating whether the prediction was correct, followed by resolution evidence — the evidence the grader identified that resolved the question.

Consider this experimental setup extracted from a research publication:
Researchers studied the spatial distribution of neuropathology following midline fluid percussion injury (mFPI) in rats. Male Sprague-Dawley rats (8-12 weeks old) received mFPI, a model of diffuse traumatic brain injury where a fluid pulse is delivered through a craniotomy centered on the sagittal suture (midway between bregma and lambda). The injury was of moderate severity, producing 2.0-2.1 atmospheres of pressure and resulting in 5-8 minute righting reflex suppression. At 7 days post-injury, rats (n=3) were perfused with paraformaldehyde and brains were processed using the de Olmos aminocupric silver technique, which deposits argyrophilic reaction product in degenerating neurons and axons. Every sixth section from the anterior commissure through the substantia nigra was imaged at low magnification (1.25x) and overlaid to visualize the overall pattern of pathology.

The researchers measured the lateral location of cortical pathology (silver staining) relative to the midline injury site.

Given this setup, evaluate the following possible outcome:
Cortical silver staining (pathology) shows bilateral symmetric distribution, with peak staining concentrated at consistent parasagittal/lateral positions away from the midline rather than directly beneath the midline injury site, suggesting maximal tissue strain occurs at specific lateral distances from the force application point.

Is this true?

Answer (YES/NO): NO